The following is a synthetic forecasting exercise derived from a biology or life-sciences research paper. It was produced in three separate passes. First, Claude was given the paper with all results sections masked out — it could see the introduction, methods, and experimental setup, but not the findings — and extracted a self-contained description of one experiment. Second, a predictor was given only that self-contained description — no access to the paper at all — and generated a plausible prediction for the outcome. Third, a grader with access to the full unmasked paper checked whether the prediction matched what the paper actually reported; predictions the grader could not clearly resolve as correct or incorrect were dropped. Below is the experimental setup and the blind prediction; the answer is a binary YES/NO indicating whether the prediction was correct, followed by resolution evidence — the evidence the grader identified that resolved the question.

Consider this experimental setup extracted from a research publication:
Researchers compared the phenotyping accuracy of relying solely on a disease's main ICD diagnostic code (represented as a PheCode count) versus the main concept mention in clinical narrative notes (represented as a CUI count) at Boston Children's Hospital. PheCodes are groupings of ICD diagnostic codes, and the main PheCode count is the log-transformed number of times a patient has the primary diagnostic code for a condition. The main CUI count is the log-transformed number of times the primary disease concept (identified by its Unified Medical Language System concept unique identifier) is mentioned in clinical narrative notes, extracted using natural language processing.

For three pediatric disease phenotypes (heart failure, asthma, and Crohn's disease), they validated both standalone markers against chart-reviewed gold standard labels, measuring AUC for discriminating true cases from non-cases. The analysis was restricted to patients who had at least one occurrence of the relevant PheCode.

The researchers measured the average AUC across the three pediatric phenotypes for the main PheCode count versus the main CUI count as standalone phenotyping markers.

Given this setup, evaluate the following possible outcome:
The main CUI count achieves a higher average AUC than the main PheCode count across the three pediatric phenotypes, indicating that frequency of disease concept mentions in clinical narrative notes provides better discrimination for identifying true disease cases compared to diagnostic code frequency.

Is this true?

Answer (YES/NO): NO